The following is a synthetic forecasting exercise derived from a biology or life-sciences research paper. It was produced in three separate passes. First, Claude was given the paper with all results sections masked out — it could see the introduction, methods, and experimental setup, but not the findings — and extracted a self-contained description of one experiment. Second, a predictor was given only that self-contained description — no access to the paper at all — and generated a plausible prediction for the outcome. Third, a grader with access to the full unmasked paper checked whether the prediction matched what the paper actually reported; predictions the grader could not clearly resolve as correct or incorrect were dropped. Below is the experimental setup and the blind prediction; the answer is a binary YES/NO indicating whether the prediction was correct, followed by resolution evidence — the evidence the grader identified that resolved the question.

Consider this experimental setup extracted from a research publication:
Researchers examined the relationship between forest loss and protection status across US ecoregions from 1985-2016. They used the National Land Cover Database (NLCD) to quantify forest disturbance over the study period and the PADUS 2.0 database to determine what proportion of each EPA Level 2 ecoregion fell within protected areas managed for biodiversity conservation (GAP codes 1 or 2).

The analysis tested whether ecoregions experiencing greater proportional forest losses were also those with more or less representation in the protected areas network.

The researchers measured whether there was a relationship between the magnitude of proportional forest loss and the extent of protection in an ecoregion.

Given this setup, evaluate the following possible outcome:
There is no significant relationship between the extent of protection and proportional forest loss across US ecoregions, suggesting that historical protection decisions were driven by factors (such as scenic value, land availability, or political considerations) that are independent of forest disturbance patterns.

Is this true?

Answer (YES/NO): NO